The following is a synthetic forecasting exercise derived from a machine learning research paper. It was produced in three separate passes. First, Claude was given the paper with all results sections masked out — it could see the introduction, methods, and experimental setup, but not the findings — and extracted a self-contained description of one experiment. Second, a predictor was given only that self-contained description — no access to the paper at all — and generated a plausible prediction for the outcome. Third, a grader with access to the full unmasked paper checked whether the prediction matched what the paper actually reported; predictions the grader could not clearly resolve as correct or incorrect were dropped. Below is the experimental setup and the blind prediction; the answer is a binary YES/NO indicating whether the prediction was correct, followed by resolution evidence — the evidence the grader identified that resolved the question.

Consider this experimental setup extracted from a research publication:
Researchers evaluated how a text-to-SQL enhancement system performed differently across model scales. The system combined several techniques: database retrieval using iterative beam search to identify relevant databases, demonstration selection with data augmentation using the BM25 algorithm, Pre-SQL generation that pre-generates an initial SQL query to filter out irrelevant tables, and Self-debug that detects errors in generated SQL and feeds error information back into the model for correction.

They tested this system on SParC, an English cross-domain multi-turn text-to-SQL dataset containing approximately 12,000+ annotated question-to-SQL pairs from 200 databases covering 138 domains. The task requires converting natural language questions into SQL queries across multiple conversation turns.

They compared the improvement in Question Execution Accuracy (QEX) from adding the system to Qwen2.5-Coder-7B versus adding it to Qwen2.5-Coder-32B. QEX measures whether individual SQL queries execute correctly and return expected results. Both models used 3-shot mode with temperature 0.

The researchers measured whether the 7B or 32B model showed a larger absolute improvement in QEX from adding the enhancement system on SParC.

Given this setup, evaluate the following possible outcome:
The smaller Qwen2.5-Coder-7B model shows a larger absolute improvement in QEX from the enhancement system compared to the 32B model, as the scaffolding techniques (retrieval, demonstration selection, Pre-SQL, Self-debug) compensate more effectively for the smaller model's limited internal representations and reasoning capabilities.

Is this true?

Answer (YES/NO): YES